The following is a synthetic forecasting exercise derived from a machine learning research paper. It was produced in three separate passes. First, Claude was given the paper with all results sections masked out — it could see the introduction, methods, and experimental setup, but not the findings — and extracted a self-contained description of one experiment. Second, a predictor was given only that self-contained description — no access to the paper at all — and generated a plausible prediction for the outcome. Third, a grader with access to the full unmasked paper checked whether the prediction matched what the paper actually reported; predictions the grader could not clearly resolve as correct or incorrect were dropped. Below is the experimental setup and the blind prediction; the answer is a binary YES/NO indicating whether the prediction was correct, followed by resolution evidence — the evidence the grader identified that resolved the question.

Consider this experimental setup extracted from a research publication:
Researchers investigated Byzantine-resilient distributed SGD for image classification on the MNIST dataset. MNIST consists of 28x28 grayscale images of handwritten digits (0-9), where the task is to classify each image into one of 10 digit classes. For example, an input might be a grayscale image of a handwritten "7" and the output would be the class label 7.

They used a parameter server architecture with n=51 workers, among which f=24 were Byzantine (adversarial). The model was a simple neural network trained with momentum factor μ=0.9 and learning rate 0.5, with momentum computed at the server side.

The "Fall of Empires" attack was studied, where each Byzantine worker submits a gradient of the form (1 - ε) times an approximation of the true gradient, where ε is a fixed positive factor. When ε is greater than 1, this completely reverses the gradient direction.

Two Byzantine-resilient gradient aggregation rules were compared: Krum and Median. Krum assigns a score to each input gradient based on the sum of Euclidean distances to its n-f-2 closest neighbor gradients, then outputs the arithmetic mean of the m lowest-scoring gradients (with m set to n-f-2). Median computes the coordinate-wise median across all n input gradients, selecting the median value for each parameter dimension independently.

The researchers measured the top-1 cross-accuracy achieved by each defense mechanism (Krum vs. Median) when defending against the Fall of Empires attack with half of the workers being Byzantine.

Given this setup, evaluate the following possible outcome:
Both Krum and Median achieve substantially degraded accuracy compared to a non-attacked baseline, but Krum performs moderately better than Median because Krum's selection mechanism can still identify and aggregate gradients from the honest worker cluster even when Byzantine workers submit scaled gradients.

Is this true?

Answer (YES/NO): NO